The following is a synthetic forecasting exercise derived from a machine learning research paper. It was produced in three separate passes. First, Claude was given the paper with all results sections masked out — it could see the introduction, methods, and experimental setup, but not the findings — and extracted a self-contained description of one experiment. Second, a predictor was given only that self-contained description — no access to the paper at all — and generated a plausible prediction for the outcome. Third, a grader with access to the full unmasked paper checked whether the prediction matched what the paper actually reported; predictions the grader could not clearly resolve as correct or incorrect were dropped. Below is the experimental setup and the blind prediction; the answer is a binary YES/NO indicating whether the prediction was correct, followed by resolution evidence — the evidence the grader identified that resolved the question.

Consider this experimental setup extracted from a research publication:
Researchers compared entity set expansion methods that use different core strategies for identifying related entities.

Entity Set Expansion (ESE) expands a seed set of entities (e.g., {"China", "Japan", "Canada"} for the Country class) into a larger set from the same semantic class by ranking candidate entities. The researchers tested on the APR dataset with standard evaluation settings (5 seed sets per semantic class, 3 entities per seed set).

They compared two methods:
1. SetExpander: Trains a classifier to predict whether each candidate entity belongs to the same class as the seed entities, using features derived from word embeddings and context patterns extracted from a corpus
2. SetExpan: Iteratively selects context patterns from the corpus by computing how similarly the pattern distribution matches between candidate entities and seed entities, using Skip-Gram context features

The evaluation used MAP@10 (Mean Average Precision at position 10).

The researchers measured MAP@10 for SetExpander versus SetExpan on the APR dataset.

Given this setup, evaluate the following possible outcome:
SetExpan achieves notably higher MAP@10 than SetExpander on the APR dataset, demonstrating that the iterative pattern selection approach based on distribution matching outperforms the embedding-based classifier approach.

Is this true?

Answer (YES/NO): YES